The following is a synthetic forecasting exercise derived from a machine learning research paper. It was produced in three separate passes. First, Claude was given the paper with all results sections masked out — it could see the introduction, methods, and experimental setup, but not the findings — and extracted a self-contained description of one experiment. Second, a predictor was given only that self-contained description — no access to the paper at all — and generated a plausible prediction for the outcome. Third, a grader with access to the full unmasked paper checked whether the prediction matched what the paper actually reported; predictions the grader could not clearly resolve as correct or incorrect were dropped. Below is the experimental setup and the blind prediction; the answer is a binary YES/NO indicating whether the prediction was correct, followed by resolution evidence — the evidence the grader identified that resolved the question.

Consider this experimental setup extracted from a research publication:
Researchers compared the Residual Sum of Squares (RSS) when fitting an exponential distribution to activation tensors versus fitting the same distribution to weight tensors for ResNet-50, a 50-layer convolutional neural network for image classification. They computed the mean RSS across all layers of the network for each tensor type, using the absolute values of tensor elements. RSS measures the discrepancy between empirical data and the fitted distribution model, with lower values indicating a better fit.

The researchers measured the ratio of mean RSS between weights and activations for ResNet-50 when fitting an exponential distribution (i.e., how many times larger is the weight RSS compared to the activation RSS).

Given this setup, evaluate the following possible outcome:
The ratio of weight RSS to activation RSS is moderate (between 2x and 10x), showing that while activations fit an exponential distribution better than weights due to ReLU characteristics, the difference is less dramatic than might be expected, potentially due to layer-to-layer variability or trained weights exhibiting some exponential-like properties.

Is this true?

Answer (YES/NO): NO